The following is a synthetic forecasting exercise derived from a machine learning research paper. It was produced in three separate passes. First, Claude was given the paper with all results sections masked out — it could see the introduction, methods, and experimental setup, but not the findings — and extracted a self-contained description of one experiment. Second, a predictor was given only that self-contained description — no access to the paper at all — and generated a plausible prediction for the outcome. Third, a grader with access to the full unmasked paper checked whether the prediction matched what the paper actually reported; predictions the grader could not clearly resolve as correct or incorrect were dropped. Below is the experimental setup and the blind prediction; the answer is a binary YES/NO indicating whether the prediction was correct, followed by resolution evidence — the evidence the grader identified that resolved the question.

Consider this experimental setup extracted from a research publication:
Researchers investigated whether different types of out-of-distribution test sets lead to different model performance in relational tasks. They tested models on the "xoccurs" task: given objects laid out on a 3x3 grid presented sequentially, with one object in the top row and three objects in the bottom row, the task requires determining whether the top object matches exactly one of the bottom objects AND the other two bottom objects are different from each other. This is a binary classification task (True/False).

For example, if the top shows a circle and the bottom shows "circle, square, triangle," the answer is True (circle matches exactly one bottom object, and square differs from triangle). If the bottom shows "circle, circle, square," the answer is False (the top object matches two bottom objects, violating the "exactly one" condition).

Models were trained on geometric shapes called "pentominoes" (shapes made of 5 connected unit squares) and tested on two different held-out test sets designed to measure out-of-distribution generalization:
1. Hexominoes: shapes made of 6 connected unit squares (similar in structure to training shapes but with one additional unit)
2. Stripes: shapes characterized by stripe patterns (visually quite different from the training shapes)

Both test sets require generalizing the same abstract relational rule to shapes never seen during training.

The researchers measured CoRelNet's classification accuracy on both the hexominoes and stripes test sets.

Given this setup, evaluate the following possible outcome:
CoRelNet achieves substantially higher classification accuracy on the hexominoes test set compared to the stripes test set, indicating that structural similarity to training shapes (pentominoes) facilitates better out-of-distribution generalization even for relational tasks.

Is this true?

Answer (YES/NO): NO